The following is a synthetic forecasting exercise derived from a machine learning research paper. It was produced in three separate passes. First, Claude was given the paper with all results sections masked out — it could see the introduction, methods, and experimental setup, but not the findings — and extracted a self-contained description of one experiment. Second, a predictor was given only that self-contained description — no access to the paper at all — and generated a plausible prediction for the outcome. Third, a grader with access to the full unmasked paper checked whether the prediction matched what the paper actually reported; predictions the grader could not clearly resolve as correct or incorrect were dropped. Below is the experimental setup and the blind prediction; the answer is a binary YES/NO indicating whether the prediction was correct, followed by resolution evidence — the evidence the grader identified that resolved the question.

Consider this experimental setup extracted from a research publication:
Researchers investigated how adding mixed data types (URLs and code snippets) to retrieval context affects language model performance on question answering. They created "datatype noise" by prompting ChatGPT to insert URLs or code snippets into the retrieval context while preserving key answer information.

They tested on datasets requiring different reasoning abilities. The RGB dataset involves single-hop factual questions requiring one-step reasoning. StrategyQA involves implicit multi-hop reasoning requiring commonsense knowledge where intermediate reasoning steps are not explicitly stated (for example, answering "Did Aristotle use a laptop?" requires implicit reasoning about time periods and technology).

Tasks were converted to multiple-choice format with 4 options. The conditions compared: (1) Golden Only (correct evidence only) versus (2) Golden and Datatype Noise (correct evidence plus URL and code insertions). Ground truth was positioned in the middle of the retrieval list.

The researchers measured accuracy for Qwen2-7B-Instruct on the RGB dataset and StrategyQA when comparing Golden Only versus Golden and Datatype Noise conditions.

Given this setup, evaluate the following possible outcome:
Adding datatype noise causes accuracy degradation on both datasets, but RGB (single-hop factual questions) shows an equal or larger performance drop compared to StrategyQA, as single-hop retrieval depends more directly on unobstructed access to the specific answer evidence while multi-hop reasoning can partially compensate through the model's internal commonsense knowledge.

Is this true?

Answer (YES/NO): NO